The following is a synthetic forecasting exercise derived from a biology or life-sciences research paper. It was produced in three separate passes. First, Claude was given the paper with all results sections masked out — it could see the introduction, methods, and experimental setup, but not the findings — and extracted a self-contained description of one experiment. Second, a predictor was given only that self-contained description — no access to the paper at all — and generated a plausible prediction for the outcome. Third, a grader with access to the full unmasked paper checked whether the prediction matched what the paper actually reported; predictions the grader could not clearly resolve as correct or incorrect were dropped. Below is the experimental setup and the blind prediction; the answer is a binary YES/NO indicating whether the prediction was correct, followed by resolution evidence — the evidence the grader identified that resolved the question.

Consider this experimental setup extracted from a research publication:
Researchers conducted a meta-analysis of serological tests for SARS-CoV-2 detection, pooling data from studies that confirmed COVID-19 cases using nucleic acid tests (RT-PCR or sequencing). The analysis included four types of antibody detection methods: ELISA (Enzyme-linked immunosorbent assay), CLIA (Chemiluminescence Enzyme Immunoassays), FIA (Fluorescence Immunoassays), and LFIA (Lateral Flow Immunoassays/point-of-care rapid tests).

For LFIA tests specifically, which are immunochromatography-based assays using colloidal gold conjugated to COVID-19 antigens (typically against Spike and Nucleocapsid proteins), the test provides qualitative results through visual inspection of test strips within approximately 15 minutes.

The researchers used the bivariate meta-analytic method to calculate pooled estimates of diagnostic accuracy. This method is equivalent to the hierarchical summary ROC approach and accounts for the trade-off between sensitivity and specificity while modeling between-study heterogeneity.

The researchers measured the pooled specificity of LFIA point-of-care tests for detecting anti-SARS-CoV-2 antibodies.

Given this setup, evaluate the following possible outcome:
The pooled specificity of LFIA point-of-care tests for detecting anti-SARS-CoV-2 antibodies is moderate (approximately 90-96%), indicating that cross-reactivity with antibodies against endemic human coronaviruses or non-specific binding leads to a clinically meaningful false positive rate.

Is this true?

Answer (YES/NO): NO